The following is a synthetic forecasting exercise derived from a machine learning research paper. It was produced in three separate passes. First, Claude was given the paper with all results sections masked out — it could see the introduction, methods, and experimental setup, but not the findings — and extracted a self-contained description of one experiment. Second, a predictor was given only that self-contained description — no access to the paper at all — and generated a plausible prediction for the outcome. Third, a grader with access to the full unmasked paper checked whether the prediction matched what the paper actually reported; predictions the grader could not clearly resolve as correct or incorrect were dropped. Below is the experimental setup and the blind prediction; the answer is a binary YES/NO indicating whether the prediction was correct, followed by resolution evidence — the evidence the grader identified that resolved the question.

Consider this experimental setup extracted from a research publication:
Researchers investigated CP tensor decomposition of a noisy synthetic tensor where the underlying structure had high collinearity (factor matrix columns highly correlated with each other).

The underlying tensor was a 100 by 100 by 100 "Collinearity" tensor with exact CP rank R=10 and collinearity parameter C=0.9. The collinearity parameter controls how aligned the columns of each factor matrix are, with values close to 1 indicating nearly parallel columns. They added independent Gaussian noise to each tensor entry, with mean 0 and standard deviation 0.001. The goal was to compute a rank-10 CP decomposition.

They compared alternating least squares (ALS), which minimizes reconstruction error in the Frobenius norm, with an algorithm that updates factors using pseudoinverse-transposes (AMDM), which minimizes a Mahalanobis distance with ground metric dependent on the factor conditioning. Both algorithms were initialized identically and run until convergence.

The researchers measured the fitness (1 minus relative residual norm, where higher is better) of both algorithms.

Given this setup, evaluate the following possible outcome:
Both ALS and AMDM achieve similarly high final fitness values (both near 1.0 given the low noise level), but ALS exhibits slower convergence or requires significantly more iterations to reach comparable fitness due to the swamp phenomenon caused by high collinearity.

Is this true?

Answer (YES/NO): NO